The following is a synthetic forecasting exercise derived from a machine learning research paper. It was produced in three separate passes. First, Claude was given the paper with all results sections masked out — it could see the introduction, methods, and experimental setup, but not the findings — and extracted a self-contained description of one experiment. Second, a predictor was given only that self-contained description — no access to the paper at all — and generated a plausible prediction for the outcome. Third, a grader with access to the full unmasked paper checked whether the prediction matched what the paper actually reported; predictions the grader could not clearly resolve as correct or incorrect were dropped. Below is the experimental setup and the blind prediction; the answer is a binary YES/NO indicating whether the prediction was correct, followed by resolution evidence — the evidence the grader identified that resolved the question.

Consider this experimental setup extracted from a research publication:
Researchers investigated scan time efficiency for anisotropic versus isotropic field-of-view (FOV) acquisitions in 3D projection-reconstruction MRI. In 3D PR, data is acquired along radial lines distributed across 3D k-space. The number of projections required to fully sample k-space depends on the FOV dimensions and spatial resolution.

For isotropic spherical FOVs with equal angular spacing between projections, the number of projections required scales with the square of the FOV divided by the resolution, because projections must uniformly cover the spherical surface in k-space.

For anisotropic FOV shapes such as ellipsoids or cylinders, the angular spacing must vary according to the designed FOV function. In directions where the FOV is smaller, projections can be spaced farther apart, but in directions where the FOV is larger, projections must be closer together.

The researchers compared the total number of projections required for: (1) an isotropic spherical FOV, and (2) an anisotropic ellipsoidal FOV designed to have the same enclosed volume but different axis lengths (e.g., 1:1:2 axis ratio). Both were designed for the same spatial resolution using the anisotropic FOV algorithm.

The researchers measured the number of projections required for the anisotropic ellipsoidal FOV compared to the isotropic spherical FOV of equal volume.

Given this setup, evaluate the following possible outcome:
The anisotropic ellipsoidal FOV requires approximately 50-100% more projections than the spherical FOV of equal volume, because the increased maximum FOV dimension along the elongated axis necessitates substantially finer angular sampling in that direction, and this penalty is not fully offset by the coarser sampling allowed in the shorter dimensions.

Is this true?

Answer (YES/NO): NO